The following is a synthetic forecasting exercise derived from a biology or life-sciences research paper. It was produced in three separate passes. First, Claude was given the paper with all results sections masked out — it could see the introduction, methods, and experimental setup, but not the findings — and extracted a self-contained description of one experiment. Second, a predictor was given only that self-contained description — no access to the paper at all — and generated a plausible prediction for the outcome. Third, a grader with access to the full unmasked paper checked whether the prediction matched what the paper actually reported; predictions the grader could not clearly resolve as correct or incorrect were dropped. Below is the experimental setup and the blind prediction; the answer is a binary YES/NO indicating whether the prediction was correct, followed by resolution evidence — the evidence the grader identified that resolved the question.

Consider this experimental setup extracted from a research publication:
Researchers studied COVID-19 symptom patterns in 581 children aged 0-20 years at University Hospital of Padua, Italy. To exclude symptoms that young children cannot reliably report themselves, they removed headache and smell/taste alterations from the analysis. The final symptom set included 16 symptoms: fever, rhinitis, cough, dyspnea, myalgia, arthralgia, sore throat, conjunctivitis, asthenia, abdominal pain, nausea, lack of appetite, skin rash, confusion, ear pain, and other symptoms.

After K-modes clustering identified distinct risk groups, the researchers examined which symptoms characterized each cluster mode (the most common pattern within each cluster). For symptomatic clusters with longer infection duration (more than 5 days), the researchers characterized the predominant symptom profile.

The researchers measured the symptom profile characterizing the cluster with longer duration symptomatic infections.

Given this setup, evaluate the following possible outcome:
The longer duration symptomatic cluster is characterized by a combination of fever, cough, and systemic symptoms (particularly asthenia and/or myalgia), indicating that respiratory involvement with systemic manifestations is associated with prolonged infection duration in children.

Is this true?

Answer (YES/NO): NO